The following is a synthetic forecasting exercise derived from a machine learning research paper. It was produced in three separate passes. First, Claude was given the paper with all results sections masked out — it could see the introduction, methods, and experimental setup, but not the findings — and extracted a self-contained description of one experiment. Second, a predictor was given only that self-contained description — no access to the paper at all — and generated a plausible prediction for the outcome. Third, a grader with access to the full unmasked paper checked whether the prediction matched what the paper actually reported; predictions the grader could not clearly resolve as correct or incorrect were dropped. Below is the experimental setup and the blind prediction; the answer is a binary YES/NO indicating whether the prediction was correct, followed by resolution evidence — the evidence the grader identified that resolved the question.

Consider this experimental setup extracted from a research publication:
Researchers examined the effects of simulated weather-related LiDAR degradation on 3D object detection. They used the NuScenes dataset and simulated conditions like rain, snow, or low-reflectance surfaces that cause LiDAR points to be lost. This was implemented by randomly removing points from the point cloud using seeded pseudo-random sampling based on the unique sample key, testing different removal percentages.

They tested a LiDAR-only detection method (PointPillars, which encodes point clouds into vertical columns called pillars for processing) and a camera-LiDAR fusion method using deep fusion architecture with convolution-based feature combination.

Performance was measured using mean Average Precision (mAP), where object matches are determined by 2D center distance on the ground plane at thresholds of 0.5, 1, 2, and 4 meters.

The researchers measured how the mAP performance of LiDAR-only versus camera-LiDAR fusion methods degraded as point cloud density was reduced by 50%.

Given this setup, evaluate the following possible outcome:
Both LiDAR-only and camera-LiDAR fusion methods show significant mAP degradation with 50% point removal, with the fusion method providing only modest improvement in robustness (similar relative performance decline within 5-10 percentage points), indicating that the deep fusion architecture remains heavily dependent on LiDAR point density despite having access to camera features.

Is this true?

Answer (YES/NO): NO